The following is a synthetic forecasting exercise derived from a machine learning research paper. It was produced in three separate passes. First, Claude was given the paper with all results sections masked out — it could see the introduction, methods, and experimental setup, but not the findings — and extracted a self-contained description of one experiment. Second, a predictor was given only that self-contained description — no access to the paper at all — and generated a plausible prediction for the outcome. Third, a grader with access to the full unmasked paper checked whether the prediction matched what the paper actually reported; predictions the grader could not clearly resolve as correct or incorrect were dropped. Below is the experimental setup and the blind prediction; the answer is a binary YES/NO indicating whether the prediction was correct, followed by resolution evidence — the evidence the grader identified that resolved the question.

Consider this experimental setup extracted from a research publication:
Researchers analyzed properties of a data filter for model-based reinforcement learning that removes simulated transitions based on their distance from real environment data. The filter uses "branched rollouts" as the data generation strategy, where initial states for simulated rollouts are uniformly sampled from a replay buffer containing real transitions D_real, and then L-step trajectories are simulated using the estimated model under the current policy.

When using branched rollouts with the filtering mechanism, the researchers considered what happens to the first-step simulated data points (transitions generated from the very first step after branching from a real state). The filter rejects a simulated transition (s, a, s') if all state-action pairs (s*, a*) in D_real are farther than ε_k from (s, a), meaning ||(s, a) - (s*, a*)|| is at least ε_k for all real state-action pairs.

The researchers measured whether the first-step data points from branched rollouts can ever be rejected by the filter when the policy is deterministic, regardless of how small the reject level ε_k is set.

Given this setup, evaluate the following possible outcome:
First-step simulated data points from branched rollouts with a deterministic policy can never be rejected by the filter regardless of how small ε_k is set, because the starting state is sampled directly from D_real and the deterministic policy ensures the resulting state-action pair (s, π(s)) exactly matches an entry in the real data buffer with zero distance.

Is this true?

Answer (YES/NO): NO